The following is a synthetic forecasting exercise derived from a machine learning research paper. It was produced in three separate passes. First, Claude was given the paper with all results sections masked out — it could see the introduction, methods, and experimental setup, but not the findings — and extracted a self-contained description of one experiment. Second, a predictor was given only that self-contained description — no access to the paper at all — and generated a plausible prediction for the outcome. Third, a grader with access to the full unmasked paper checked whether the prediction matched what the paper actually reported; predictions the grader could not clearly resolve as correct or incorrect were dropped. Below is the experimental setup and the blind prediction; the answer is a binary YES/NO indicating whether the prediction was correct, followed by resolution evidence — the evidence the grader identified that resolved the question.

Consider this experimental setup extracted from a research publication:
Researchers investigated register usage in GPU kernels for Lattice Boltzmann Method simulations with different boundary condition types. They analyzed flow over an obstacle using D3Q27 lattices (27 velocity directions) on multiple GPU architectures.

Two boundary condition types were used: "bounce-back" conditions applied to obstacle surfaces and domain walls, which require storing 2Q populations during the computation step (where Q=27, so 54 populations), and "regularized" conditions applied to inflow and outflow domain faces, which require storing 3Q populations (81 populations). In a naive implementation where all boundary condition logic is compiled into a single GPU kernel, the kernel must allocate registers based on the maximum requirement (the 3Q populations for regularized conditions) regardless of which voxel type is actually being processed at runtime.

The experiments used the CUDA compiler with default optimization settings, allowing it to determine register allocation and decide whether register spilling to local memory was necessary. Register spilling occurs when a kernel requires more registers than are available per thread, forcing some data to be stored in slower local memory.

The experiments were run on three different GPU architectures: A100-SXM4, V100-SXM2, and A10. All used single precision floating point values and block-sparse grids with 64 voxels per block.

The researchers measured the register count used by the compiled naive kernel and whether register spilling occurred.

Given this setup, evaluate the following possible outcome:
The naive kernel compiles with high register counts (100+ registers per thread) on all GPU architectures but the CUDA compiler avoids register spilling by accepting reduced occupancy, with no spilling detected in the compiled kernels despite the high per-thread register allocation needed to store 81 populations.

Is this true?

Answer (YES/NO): NO